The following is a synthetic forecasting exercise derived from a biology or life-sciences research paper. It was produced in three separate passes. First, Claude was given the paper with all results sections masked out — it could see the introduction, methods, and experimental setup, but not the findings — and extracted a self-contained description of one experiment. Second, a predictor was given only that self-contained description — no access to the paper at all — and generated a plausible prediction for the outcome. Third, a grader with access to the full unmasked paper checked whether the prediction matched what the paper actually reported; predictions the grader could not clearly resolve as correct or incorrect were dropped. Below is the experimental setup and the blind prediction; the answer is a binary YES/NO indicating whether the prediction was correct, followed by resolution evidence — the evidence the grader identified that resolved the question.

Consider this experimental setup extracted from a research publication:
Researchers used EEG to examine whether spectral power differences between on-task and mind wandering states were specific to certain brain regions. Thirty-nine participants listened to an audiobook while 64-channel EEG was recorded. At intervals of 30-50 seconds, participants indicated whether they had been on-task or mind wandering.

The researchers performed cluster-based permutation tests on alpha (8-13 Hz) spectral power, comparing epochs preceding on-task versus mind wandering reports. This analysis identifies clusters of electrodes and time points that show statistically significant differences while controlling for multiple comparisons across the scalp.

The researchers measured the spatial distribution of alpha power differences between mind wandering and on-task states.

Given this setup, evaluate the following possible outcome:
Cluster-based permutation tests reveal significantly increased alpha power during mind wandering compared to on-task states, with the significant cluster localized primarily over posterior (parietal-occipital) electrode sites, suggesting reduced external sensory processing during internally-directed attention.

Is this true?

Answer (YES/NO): NO